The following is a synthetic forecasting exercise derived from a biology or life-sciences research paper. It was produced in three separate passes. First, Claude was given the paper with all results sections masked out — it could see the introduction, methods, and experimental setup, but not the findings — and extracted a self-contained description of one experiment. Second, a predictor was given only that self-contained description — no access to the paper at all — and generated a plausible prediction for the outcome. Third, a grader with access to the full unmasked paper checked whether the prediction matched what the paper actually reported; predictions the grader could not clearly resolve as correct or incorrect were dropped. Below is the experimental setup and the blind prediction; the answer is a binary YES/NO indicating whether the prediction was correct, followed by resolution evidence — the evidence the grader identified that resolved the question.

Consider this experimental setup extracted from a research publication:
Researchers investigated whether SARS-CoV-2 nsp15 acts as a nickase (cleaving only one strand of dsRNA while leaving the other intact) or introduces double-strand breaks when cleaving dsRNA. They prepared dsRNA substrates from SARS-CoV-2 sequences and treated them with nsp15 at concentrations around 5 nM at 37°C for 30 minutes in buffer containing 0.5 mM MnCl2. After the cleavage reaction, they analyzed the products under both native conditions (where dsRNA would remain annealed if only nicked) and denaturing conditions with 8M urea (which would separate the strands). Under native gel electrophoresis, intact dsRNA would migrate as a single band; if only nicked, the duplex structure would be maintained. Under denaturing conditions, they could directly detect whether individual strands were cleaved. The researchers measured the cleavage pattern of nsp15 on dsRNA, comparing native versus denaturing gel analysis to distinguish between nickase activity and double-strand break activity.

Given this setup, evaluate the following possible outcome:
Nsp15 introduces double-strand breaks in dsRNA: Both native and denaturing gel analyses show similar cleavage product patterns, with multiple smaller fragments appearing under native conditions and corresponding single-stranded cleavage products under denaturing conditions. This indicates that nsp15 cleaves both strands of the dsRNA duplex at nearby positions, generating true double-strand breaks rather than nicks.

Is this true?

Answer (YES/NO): NO